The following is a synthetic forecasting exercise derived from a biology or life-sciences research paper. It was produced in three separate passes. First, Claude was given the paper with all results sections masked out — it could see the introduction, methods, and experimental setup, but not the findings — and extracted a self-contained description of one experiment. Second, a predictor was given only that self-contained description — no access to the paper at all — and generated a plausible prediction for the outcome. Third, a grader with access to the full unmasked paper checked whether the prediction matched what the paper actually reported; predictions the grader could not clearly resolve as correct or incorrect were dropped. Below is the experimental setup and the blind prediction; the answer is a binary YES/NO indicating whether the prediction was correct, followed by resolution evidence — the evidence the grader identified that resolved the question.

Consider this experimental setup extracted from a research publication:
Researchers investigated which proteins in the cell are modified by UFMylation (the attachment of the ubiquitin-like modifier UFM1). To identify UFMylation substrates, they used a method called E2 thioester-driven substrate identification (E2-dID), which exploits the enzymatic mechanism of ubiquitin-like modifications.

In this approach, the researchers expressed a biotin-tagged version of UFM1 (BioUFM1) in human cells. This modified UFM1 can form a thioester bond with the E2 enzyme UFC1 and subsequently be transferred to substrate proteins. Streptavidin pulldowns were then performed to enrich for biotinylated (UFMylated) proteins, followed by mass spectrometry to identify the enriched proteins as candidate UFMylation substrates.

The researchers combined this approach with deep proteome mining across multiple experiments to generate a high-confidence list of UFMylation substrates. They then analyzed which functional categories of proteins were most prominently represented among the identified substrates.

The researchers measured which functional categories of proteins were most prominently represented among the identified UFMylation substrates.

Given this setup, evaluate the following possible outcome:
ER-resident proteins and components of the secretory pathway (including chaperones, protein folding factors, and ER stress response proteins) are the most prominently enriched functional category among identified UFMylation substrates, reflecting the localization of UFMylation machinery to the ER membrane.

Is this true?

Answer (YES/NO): NO